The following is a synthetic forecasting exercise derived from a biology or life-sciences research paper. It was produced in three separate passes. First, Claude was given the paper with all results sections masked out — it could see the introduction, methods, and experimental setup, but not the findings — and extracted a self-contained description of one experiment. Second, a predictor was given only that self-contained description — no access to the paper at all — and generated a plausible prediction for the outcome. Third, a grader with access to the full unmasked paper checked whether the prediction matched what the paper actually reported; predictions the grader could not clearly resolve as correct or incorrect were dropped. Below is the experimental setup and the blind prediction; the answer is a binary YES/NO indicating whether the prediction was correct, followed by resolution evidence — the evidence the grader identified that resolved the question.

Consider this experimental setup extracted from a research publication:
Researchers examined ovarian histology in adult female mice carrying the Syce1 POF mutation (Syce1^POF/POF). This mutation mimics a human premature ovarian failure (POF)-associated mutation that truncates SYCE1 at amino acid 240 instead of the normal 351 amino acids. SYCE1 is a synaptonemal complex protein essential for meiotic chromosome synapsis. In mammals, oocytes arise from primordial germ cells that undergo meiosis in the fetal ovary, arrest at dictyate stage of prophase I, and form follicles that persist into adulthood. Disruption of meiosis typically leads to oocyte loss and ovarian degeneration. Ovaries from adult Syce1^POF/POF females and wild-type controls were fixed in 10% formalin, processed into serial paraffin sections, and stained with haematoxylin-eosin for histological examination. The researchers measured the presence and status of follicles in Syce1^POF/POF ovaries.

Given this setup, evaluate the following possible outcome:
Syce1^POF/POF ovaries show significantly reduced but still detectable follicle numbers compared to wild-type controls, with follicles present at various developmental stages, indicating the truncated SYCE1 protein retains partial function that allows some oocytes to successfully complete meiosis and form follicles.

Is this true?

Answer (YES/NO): NO